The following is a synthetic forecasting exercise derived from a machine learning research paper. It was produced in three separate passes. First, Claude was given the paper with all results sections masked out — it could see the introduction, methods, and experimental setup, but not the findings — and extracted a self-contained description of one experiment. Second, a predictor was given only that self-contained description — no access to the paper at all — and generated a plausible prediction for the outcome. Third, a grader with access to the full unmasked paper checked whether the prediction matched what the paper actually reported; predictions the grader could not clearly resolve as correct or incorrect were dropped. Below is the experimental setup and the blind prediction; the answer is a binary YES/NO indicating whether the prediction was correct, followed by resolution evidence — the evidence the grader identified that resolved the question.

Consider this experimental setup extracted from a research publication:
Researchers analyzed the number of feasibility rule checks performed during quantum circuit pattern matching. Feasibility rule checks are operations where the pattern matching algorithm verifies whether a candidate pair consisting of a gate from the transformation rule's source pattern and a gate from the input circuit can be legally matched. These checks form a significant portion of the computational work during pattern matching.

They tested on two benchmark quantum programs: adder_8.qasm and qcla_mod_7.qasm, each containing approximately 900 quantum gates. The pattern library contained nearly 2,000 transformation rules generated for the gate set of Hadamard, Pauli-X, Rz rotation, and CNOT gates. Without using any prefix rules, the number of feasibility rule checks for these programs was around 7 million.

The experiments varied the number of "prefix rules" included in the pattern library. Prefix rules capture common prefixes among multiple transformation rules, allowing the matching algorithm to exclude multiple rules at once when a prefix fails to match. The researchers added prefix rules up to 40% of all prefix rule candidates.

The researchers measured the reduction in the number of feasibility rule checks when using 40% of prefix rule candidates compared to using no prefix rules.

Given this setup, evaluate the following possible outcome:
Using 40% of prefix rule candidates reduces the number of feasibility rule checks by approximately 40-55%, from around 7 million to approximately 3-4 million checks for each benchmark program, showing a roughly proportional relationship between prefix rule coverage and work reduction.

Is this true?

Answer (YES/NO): NO